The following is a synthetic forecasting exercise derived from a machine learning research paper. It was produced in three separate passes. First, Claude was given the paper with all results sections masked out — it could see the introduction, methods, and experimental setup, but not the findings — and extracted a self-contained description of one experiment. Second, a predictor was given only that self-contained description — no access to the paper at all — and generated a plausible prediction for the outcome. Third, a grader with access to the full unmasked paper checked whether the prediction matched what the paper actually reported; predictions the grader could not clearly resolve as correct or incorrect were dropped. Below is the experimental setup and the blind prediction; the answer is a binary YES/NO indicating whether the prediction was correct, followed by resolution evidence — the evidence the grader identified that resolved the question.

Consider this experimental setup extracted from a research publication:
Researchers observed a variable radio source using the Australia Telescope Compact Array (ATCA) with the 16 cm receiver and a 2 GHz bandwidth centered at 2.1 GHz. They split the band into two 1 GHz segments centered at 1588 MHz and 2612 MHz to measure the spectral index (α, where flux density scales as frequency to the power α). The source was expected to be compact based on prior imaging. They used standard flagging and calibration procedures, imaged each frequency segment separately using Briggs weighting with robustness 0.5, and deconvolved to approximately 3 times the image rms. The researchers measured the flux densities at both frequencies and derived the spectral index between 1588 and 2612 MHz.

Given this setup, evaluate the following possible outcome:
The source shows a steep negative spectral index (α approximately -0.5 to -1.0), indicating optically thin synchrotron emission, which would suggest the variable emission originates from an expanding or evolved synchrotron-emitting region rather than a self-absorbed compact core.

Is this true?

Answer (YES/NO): NO